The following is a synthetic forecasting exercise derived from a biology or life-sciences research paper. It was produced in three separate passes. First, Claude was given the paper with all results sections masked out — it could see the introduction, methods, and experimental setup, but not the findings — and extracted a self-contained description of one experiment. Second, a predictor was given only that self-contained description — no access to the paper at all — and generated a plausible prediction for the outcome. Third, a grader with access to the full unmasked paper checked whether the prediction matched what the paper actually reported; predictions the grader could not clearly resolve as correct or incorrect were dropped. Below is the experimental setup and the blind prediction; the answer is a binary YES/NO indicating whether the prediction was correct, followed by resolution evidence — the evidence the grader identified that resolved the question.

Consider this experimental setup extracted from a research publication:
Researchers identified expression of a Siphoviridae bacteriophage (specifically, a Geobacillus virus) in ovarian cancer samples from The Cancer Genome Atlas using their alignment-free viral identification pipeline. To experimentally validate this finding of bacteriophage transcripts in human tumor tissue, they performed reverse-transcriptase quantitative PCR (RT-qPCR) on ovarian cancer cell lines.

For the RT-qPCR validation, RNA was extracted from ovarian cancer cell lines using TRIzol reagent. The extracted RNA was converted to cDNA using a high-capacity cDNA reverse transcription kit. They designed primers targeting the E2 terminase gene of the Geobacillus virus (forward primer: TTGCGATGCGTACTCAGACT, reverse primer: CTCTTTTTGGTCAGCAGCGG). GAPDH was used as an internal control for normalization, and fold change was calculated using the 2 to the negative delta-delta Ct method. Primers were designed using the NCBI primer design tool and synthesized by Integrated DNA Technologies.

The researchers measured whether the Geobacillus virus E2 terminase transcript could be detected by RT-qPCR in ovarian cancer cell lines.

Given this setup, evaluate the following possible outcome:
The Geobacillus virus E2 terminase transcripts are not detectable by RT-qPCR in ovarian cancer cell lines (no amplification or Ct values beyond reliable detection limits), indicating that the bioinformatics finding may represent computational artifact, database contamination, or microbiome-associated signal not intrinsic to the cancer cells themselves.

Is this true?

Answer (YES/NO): NO